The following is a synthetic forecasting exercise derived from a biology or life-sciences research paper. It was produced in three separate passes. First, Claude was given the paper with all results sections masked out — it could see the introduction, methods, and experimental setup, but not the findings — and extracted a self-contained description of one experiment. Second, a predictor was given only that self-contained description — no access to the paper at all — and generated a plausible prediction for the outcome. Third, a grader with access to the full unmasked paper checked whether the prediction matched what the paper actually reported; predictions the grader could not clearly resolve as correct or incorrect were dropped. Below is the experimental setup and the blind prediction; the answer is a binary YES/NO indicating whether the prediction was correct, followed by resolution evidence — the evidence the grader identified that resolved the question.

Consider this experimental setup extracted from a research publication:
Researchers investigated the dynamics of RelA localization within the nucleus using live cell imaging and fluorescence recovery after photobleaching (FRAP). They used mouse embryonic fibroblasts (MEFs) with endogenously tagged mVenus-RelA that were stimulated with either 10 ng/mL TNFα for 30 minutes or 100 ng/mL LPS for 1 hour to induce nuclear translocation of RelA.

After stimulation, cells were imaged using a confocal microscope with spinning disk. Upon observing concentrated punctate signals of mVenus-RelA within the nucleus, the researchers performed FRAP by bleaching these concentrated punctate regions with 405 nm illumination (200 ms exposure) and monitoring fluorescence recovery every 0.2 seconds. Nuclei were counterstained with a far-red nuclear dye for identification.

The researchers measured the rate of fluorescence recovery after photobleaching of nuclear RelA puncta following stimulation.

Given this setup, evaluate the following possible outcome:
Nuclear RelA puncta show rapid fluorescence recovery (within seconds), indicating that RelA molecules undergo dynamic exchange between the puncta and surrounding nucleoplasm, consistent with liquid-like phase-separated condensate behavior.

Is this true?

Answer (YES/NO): YES